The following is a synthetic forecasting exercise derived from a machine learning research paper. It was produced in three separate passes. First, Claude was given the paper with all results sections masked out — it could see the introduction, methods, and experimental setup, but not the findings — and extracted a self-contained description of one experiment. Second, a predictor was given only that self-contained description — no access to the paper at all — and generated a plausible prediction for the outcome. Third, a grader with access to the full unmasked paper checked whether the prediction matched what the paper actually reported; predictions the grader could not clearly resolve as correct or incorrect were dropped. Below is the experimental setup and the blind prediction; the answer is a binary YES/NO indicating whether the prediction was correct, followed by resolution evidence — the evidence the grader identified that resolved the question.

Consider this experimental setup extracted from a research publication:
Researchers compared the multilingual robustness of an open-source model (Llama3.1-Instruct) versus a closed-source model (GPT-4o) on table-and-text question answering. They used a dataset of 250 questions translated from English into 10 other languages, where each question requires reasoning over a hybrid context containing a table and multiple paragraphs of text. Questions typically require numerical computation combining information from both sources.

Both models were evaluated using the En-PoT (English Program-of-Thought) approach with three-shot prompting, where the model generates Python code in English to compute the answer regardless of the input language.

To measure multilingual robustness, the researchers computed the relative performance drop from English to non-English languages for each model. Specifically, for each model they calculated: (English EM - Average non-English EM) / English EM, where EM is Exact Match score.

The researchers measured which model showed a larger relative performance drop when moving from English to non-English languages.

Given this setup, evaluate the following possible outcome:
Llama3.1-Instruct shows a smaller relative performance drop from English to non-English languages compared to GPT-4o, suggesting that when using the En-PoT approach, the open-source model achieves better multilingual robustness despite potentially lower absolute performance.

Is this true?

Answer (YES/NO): NO